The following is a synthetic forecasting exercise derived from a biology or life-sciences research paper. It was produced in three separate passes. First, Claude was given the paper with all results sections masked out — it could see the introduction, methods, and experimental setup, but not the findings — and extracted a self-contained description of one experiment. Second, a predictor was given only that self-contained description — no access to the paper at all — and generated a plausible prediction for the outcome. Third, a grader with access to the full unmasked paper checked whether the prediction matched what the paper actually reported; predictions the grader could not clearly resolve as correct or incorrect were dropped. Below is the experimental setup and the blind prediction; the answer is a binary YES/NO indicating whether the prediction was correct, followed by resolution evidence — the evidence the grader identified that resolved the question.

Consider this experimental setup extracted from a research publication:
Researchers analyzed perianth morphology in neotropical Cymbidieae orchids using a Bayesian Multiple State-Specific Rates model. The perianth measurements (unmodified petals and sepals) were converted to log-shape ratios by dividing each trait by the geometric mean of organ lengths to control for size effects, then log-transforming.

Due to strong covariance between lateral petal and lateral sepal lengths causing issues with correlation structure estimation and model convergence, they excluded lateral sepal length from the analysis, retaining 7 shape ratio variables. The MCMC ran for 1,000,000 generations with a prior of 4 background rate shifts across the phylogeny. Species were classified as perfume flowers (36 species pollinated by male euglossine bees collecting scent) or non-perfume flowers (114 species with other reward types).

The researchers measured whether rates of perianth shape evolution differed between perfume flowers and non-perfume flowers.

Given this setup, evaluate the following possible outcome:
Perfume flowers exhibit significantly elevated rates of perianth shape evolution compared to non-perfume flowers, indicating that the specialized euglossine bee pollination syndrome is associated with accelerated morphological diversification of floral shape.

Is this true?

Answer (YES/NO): YES